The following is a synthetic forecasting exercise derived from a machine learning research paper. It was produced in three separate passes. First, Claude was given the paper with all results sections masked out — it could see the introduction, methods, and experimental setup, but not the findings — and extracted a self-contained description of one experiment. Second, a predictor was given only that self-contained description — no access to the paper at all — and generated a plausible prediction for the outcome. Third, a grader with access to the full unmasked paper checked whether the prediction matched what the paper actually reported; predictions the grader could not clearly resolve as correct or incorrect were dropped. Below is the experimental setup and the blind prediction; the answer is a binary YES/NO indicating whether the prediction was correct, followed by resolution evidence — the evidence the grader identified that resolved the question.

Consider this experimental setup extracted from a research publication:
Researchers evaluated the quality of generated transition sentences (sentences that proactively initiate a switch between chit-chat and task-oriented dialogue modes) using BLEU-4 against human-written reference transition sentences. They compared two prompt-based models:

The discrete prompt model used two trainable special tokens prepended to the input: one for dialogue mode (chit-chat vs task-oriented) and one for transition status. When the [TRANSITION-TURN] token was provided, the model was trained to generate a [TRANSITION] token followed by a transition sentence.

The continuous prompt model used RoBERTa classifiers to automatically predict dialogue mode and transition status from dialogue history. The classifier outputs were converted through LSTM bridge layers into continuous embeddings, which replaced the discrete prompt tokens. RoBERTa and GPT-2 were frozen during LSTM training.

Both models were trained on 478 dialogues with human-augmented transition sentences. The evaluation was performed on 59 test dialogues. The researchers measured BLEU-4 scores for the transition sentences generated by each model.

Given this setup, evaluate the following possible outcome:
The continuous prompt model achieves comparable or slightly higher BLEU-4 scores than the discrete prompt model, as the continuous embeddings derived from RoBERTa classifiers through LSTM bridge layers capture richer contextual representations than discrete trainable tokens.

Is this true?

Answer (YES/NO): NO